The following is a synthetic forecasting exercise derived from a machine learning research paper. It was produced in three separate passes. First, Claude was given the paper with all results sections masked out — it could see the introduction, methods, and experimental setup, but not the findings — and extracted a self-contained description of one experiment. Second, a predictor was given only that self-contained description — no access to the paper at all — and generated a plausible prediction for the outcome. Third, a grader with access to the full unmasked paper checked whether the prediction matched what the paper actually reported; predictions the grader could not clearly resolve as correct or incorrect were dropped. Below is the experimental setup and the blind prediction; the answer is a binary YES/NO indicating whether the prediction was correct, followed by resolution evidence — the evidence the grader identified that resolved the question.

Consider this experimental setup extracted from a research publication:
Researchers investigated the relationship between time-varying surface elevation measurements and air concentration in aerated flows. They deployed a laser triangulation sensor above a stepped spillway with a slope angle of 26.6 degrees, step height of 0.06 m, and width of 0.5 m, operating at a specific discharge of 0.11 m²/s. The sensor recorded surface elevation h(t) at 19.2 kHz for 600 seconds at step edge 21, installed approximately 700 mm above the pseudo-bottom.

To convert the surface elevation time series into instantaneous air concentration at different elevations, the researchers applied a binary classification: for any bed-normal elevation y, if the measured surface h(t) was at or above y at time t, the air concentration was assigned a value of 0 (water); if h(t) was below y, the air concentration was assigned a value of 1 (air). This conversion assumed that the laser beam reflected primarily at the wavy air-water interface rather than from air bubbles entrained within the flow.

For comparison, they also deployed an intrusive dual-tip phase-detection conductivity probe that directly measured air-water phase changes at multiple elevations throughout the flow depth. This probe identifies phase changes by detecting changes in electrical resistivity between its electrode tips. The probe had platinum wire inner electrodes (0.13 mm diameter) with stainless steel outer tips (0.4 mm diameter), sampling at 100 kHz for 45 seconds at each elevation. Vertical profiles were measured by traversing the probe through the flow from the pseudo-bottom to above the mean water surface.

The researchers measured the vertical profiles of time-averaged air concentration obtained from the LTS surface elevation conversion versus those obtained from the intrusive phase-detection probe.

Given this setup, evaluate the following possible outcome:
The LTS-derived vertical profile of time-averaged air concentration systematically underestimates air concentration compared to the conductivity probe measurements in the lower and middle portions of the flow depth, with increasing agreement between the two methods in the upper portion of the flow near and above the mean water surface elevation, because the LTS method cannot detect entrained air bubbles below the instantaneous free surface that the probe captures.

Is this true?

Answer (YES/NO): YES